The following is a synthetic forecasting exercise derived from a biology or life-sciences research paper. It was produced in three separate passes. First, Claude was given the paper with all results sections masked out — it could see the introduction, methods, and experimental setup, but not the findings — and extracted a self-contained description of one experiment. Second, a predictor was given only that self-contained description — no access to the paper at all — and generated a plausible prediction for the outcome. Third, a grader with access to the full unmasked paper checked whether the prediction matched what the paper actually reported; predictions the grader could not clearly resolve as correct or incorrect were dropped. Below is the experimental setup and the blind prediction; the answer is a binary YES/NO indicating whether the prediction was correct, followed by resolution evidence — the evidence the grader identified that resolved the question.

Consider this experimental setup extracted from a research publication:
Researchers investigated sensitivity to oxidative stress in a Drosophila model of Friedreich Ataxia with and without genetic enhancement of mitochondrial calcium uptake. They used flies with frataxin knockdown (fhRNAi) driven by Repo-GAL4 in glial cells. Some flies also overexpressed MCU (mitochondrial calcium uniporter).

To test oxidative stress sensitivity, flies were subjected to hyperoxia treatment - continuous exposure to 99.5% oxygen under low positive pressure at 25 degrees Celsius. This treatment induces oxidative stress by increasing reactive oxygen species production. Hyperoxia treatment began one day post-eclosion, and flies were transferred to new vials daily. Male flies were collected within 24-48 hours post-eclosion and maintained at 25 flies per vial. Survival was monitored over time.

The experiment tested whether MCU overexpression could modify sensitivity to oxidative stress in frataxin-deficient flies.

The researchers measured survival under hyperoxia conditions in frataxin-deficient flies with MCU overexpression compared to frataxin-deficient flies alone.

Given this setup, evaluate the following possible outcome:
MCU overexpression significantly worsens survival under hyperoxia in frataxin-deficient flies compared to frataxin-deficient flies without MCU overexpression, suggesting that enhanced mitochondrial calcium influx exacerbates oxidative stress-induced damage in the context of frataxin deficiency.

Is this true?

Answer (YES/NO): NO